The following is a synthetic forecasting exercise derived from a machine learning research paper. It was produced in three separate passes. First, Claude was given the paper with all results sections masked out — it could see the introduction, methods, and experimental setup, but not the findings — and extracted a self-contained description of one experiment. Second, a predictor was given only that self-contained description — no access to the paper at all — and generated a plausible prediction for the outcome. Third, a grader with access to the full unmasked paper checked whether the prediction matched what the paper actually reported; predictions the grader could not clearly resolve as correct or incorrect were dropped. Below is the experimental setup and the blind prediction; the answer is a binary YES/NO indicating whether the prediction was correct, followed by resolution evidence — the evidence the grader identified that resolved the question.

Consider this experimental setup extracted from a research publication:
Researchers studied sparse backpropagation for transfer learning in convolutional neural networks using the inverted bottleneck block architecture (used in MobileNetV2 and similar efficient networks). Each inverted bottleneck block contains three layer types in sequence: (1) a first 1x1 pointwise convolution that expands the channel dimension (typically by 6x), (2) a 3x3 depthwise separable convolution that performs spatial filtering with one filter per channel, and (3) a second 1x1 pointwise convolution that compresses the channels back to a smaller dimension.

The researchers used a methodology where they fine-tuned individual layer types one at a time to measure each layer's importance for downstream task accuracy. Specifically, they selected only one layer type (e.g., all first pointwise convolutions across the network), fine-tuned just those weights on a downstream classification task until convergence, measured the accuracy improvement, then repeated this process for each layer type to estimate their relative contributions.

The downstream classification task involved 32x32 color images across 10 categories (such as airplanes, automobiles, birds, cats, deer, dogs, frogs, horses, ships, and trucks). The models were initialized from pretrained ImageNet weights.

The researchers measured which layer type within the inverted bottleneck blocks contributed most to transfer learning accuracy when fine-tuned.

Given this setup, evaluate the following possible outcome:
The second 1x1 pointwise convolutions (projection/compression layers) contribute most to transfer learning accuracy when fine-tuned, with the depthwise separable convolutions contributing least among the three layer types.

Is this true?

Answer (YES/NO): NO